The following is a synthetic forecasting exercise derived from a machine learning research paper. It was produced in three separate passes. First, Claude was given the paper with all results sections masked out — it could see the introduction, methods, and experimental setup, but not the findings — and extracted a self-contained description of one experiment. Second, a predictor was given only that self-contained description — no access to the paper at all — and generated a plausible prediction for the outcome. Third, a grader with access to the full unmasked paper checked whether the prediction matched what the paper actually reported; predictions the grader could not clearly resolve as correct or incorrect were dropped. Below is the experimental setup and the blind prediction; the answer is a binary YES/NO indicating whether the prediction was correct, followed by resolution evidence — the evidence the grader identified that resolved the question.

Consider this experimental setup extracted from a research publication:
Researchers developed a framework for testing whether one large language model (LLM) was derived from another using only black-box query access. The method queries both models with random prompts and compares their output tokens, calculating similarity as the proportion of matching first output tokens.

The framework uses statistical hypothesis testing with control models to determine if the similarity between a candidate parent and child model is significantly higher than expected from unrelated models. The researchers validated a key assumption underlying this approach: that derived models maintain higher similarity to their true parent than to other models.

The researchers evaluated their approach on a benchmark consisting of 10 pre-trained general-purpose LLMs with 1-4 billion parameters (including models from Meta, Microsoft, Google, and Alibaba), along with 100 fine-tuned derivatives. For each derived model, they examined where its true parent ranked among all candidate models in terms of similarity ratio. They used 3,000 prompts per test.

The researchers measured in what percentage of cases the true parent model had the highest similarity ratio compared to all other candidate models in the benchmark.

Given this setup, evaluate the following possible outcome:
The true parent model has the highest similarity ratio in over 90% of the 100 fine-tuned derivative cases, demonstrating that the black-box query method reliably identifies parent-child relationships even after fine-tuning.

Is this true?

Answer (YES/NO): YES